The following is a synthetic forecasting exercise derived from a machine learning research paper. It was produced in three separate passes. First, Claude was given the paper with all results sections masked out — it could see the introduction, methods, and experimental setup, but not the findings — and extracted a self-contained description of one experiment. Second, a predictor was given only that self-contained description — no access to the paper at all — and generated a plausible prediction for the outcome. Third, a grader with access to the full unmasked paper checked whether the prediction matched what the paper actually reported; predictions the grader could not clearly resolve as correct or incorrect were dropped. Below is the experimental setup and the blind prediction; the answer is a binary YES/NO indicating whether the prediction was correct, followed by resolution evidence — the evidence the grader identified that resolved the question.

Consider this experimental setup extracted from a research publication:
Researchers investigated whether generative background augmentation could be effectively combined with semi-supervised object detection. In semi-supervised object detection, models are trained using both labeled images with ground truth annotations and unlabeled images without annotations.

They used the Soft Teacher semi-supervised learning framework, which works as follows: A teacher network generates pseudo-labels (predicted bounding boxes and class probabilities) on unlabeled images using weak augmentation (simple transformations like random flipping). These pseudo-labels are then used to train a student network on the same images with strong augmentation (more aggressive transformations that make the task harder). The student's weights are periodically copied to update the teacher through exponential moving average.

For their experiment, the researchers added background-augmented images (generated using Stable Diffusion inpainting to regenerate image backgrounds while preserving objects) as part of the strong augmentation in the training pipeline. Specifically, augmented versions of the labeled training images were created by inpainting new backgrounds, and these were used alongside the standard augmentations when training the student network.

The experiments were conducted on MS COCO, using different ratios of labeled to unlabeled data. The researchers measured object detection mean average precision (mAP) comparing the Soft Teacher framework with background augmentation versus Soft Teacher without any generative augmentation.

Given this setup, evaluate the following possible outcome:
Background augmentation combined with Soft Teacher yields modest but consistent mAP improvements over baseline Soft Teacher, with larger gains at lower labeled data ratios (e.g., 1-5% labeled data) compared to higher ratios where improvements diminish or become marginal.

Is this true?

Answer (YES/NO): YES